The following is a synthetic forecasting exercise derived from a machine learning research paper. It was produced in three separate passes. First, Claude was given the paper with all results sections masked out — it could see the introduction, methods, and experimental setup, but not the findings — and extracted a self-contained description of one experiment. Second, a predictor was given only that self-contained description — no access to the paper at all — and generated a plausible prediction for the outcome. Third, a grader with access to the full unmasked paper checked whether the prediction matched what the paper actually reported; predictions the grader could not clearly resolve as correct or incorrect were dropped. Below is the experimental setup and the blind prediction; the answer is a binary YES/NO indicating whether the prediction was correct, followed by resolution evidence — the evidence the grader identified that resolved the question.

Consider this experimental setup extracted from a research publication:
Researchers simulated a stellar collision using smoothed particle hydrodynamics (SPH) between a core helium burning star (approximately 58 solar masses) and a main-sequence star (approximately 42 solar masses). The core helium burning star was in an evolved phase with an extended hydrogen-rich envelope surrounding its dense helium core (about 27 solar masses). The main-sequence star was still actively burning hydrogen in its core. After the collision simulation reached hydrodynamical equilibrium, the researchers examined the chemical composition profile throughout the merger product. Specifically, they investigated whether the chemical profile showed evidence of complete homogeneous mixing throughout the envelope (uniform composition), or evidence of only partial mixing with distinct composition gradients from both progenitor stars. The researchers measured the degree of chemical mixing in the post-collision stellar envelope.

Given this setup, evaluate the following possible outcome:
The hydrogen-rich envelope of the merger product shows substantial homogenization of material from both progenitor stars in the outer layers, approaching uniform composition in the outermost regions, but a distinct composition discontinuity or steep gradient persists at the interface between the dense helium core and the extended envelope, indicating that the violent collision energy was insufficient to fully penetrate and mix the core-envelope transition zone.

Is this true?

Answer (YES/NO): NO